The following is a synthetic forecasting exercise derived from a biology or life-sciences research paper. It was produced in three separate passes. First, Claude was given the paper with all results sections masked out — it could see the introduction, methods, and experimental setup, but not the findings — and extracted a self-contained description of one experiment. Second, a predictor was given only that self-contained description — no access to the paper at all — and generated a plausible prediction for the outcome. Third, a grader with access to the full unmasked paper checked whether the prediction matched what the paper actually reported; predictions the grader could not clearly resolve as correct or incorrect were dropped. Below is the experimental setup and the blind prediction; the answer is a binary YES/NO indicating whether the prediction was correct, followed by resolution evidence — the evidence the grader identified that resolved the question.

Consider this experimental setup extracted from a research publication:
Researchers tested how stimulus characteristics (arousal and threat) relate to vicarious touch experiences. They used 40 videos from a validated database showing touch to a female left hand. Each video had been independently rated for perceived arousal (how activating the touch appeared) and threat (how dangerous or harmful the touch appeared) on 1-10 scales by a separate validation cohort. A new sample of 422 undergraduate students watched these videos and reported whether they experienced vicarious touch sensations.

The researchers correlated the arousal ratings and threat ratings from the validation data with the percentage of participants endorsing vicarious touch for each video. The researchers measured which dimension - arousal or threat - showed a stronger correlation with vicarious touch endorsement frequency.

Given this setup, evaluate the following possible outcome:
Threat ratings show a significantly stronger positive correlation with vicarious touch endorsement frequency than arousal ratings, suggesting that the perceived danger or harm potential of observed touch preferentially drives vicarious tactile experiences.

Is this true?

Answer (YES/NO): NO